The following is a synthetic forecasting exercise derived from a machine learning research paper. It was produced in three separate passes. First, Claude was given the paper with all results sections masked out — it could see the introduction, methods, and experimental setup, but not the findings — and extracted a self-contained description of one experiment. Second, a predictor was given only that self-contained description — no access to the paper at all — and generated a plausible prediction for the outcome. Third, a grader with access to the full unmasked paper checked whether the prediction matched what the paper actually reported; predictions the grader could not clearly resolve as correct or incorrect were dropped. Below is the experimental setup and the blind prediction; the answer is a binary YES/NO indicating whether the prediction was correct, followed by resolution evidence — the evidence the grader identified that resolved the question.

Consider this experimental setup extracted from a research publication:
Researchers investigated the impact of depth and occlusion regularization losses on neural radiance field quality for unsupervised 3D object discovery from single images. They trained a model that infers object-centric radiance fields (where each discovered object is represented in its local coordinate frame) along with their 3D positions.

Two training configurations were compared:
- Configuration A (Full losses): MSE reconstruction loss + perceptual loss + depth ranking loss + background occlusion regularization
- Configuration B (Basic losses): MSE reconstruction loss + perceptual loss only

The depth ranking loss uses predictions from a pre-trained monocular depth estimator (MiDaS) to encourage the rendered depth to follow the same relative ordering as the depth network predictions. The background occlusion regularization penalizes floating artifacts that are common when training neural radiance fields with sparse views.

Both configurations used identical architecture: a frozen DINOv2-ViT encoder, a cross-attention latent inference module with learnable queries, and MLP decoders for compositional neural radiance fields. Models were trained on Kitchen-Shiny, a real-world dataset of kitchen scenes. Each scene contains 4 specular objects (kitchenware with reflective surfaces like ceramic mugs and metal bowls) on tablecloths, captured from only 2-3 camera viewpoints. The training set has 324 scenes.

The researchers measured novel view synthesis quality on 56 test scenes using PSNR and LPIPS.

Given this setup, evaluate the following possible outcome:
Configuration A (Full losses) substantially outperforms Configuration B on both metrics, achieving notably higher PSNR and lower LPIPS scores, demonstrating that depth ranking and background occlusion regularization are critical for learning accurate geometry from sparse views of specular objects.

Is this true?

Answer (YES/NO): YES